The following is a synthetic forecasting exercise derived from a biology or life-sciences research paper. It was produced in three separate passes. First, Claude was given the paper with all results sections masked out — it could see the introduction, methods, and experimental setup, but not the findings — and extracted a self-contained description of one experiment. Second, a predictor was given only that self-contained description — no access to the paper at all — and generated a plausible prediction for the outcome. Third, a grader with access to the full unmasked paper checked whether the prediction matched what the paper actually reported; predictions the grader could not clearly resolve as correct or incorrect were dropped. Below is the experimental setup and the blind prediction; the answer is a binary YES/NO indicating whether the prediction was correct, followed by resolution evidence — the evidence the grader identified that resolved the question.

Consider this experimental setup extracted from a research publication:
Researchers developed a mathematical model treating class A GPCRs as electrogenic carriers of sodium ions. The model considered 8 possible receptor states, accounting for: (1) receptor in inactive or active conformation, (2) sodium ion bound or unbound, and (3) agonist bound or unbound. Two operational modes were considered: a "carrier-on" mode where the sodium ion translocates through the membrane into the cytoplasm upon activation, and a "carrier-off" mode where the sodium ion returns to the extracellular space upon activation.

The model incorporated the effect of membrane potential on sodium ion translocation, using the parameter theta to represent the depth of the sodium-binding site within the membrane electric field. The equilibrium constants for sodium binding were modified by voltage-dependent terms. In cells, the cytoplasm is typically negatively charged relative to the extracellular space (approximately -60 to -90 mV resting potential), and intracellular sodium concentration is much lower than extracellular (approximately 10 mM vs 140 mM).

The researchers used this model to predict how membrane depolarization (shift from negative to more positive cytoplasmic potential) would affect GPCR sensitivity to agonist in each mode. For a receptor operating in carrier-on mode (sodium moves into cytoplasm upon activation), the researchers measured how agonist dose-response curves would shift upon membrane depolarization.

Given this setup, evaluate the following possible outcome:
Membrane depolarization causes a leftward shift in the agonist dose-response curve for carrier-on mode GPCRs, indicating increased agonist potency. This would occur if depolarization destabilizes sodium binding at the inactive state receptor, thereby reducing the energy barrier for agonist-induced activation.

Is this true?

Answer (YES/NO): NO